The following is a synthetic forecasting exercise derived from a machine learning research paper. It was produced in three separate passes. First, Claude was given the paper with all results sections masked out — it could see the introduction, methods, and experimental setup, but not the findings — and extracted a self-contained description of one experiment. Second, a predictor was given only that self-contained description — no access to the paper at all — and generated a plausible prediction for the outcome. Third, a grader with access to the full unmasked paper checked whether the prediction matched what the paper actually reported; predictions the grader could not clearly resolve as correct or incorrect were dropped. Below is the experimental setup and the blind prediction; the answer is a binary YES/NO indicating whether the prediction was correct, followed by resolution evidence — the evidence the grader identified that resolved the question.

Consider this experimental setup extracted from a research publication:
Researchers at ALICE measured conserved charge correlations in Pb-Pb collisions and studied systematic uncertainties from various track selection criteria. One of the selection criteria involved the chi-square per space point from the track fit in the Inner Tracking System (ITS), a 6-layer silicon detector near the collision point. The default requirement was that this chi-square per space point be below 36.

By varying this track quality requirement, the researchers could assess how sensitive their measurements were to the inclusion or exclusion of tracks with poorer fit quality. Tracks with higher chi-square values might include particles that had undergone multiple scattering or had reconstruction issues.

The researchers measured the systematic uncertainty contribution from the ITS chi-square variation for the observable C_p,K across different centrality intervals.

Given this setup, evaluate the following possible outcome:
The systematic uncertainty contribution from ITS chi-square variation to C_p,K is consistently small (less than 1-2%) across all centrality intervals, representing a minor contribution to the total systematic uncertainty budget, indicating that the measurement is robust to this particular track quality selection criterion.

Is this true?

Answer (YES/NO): NO